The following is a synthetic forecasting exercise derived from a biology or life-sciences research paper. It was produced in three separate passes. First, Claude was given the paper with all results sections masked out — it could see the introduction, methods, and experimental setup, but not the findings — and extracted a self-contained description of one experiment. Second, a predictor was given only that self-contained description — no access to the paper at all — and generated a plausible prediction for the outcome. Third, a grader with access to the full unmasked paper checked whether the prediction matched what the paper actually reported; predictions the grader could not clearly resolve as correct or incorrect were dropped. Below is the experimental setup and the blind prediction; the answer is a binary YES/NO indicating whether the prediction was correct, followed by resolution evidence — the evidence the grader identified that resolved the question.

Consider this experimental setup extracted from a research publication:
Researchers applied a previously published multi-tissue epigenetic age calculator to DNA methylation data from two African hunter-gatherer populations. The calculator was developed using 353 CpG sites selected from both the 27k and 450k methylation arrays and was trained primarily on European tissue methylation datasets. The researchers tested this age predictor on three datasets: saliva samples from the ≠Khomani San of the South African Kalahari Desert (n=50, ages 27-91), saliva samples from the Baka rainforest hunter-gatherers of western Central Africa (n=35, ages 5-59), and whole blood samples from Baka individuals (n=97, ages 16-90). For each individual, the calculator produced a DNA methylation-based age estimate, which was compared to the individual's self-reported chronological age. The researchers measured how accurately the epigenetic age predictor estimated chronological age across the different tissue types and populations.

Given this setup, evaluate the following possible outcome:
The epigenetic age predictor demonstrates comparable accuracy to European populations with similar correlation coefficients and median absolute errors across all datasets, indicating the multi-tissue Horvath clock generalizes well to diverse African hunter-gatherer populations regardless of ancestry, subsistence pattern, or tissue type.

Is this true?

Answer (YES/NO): NO